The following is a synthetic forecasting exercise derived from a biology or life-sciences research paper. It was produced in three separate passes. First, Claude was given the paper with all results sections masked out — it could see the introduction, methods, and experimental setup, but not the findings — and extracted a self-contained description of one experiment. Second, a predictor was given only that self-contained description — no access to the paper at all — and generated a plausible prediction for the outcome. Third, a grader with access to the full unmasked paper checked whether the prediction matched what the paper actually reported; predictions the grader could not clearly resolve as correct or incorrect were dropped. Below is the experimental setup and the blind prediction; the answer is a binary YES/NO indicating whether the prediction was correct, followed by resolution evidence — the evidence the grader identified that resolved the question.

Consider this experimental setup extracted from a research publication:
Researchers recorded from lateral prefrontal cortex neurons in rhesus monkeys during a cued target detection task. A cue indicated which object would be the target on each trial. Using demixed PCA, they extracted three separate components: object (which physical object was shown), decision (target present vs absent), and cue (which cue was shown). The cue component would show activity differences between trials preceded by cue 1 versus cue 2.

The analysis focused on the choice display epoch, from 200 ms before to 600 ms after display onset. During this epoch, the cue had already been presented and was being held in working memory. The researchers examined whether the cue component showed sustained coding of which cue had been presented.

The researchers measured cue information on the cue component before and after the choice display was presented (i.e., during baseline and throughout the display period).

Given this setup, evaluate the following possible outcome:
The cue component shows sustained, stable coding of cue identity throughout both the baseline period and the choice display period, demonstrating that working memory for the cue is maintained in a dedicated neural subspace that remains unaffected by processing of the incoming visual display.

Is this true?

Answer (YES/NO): NO